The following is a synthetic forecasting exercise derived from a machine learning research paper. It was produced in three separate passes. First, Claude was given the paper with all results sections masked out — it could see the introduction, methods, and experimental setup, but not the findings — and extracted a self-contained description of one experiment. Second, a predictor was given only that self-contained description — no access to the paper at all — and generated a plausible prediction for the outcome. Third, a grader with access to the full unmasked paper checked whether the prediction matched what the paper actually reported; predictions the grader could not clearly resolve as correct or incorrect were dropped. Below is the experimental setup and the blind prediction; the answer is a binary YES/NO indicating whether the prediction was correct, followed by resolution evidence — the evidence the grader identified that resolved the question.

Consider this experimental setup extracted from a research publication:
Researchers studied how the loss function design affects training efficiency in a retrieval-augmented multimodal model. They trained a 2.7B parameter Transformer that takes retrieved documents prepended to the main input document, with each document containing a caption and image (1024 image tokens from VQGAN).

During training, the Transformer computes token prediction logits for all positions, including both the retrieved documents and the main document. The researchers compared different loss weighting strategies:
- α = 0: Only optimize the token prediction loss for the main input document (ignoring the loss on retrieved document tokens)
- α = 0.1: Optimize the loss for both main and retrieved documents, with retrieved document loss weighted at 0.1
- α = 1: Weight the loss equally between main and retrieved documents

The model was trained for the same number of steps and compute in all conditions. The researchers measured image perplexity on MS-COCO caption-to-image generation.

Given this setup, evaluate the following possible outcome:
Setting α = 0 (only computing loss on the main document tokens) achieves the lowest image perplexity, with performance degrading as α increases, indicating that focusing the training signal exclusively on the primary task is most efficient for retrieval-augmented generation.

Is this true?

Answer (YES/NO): NO